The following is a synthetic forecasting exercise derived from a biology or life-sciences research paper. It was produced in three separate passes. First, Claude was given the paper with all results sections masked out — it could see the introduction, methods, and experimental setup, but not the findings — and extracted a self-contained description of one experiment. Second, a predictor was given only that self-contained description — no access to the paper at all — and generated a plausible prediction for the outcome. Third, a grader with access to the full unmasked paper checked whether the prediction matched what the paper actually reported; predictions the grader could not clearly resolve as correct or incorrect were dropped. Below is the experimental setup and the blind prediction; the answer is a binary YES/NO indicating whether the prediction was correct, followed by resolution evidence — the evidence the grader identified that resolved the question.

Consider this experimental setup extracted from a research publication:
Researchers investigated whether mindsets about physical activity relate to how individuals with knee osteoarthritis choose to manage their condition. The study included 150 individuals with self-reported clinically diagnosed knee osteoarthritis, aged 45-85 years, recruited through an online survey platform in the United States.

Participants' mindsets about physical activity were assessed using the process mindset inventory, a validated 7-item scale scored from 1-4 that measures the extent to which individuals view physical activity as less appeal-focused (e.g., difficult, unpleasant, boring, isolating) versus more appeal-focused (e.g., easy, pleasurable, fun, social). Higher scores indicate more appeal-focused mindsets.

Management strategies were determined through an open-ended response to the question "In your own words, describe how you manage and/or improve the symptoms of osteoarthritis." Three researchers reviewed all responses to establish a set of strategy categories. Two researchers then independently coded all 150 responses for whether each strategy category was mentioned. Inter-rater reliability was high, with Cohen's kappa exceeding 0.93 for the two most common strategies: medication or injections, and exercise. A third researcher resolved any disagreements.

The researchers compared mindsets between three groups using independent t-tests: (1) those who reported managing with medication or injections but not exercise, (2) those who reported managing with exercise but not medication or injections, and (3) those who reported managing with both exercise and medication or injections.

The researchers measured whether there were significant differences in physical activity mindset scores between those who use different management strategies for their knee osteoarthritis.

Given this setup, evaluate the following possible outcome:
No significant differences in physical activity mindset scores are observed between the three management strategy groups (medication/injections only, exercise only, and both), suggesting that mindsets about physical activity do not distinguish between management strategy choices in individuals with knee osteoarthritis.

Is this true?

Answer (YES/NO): NO